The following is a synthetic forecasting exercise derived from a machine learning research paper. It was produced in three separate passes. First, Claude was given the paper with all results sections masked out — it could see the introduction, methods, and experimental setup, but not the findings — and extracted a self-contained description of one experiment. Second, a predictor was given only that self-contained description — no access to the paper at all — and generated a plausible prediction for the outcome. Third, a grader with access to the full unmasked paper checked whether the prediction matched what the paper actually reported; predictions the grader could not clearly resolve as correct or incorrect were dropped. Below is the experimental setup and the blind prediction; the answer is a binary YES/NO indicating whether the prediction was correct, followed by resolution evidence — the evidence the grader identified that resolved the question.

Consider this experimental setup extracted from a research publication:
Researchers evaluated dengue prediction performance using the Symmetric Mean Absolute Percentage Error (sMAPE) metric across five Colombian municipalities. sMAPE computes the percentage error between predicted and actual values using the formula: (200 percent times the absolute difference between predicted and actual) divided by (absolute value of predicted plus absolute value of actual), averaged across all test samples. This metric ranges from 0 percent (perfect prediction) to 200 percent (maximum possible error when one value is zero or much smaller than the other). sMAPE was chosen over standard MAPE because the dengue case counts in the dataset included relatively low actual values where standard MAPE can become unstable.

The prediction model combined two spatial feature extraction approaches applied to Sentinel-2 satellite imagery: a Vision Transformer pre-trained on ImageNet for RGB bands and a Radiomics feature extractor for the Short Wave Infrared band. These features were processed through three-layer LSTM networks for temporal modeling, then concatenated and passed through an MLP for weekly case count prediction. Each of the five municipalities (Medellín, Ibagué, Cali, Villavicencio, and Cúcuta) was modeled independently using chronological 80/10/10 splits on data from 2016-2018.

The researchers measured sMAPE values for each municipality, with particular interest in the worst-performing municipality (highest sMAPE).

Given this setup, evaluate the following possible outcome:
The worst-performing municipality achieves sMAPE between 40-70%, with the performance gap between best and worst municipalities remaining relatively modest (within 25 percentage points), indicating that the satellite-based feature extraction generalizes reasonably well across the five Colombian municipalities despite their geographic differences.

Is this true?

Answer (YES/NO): NO